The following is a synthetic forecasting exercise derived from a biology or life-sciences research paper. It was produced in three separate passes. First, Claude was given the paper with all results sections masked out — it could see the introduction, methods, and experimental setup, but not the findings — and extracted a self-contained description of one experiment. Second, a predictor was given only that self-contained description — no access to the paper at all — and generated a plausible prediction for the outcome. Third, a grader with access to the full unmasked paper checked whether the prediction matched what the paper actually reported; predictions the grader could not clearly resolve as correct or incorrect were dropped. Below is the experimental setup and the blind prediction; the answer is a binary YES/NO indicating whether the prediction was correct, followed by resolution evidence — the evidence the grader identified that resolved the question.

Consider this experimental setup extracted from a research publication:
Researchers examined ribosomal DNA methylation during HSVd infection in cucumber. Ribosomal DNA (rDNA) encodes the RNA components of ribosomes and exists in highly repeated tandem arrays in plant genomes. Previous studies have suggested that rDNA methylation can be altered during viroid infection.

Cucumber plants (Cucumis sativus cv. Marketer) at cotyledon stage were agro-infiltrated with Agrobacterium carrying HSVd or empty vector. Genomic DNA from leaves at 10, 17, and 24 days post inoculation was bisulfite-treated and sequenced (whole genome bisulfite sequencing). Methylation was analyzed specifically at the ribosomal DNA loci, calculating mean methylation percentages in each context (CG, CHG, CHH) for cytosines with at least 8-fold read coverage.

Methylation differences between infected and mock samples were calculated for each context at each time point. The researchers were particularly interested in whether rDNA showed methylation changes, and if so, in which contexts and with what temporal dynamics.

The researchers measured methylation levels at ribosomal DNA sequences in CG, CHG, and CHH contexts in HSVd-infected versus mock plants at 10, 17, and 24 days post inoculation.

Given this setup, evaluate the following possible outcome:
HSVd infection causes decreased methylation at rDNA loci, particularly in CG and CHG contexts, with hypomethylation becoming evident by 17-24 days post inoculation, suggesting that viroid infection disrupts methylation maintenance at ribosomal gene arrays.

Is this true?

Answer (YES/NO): NO